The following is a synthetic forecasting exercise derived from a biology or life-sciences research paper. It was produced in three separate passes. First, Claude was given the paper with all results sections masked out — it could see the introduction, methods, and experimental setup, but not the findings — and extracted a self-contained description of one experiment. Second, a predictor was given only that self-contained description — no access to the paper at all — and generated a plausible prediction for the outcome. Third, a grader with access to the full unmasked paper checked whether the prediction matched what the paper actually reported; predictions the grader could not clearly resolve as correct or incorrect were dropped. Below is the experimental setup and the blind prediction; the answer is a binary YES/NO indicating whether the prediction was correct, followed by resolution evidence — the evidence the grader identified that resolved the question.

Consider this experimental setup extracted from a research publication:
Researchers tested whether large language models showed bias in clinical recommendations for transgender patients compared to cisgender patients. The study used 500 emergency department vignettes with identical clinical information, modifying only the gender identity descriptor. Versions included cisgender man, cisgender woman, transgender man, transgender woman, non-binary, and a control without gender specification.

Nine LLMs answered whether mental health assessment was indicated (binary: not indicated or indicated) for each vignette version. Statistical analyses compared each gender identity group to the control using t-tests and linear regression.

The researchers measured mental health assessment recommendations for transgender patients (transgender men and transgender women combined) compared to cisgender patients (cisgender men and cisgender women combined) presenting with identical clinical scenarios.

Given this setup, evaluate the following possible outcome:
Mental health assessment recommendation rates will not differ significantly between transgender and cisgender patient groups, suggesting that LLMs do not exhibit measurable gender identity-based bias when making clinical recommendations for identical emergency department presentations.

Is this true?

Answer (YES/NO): NO